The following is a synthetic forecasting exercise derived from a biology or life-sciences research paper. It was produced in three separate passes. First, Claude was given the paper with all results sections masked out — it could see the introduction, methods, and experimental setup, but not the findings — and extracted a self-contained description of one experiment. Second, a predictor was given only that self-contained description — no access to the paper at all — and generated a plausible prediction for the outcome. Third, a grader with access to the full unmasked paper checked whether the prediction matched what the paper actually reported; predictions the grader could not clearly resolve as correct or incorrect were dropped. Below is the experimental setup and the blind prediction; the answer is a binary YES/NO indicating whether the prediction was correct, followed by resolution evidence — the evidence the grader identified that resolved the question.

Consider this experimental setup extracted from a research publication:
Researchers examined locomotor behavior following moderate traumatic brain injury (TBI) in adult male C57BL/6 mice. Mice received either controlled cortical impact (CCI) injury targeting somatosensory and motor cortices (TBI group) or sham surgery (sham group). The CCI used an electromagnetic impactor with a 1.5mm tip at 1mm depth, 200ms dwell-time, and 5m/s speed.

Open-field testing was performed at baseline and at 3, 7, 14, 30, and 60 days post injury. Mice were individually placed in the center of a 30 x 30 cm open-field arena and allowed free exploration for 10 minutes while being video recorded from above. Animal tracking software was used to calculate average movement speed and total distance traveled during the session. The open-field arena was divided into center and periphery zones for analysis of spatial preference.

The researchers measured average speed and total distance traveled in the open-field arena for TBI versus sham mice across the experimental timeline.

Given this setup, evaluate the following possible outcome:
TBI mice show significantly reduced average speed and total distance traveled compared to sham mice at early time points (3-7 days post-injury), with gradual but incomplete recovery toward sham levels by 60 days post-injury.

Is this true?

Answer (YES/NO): NO